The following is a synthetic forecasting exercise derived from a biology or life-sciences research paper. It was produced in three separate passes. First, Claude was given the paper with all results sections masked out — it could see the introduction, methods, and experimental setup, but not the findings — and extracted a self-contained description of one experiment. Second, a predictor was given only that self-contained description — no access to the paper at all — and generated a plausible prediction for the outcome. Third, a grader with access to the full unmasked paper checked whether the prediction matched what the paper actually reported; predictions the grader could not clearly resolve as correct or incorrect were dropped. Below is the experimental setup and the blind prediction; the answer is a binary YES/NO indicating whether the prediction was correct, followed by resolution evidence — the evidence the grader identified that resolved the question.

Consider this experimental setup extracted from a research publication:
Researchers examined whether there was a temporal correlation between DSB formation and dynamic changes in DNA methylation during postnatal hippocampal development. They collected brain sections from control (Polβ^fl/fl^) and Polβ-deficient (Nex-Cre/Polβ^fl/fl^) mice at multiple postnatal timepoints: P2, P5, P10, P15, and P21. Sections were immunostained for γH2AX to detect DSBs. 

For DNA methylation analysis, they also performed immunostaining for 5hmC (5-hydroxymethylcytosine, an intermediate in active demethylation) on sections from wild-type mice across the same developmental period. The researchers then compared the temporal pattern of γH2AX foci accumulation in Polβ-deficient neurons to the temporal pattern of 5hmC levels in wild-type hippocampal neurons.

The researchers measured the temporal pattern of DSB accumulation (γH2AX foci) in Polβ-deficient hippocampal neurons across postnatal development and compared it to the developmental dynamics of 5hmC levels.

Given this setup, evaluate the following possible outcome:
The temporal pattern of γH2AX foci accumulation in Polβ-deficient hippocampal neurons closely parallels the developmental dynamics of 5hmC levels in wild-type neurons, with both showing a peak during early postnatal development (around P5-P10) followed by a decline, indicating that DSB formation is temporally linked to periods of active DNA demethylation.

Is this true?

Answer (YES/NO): NO